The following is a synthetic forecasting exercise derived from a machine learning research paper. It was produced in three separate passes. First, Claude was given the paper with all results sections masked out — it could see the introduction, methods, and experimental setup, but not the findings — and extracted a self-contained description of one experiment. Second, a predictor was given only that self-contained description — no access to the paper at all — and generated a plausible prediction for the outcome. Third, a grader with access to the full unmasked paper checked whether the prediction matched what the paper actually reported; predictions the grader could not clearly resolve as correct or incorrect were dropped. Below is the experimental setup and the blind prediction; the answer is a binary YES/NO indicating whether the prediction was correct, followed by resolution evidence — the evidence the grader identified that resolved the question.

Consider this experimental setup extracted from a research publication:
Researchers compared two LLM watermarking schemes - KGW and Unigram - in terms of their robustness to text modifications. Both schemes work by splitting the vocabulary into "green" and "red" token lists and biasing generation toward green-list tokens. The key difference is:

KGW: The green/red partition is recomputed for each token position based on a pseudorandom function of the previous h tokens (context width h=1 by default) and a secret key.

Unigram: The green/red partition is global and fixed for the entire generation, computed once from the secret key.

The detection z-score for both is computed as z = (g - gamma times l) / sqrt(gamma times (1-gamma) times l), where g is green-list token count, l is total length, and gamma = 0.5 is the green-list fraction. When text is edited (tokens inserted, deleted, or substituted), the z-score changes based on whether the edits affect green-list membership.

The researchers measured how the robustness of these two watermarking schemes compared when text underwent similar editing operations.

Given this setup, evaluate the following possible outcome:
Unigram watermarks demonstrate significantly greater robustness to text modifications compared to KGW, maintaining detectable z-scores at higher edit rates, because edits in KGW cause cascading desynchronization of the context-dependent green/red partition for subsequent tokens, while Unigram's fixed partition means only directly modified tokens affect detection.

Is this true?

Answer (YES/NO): YES